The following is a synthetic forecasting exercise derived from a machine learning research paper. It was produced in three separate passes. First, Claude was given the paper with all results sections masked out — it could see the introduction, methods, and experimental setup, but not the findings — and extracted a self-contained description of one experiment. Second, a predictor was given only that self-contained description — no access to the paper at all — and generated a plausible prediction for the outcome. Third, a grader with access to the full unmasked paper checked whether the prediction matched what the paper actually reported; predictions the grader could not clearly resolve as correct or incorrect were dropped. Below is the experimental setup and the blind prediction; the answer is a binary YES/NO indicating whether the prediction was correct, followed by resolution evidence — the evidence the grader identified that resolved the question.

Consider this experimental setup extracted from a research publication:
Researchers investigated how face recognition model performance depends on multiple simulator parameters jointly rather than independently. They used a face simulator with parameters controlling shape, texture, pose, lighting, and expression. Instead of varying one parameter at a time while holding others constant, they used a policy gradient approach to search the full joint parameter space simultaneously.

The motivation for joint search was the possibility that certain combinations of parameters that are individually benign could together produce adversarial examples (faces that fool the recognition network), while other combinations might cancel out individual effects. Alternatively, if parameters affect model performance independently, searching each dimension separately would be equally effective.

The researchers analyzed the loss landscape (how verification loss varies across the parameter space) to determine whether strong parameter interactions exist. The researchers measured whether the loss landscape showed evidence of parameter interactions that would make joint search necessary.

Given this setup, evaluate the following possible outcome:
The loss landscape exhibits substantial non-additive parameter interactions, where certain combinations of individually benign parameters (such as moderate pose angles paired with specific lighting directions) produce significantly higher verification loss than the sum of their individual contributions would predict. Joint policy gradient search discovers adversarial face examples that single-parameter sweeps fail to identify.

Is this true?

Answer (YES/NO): YES